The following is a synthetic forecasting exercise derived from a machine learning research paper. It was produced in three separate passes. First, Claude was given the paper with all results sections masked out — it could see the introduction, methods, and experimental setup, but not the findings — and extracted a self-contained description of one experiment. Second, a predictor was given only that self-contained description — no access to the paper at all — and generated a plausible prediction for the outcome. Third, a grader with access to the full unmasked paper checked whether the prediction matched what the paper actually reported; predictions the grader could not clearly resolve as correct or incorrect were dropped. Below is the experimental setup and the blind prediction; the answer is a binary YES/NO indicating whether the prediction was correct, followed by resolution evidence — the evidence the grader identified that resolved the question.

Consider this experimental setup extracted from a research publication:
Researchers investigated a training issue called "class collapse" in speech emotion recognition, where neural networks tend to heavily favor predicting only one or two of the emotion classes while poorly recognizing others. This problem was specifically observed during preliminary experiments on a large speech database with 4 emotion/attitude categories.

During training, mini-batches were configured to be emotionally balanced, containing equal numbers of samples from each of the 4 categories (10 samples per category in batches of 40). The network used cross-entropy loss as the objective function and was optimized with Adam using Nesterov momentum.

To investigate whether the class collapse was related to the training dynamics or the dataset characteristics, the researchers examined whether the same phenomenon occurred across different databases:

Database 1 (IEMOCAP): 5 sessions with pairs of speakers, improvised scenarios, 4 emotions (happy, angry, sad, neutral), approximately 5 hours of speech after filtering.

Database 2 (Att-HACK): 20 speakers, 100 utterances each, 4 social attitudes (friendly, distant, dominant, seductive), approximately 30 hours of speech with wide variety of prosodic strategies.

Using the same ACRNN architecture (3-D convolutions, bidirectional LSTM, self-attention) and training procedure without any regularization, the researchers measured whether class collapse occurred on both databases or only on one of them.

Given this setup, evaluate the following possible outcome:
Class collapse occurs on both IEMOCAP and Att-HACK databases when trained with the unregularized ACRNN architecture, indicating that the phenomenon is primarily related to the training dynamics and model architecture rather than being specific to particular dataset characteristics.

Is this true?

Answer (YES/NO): NO